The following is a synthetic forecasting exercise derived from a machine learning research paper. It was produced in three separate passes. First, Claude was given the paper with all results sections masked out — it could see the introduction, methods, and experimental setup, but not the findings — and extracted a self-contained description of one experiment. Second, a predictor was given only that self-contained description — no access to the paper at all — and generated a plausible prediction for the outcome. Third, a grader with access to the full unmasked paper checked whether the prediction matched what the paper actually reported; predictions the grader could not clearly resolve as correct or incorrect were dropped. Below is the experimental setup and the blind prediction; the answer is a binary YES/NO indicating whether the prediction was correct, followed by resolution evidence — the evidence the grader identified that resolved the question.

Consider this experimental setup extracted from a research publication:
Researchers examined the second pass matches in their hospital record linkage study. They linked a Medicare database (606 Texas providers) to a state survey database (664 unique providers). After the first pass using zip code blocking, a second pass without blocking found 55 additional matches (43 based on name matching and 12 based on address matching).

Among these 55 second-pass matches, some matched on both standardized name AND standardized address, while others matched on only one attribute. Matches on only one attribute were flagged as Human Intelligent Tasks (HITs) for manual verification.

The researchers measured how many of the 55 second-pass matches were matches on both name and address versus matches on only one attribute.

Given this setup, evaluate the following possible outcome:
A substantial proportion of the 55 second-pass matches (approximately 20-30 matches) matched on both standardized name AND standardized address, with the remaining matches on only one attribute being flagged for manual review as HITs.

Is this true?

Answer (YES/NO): NO